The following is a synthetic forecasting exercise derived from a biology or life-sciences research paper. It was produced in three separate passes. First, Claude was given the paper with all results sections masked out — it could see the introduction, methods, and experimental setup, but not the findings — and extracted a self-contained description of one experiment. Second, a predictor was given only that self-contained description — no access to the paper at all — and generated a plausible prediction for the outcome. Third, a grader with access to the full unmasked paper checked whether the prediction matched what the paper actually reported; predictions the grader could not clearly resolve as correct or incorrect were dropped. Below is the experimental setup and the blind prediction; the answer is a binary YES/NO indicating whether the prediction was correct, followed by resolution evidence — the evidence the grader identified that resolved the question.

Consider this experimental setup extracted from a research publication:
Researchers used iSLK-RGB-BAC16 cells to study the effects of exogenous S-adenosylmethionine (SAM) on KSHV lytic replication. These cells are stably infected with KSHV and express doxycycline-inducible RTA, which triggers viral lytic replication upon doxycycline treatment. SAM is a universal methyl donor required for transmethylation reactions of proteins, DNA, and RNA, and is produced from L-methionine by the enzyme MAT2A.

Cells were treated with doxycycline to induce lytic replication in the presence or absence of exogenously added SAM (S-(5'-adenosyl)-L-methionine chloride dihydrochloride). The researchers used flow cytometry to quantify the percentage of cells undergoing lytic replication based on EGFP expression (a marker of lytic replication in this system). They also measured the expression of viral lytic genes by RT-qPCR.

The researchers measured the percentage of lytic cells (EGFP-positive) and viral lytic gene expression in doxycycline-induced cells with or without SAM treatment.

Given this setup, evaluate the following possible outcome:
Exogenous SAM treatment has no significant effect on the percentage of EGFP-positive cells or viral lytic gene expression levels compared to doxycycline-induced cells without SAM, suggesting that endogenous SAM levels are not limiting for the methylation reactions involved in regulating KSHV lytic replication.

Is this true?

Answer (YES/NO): NO